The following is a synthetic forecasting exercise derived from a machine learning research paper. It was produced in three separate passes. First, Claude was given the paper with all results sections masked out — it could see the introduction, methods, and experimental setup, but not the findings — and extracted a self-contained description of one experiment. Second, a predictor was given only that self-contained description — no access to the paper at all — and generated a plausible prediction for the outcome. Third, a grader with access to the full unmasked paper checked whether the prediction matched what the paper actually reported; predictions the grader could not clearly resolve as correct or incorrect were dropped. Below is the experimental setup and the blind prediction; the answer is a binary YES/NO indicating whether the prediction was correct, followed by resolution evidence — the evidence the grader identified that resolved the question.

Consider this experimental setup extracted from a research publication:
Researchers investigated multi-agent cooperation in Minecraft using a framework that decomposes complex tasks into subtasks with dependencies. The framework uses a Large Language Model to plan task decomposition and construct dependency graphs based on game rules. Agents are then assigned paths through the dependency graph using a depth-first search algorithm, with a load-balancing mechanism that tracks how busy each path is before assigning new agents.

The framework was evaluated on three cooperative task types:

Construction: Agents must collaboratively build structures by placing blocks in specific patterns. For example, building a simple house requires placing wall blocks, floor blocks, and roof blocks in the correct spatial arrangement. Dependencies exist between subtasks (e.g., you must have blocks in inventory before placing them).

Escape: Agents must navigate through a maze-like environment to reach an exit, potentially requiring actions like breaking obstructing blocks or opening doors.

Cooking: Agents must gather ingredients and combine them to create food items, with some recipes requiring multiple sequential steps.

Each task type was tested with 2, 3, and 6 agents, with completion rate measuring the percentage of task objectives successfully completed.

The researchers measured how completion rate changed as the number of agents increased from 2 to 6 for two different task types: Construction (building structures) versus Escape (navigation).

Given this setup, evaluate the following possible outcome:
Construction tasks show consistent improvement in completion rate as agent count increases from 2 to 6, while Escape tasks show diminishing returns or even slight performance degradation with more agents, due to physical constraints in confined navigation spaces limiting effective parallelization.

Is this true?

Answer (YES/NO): NO